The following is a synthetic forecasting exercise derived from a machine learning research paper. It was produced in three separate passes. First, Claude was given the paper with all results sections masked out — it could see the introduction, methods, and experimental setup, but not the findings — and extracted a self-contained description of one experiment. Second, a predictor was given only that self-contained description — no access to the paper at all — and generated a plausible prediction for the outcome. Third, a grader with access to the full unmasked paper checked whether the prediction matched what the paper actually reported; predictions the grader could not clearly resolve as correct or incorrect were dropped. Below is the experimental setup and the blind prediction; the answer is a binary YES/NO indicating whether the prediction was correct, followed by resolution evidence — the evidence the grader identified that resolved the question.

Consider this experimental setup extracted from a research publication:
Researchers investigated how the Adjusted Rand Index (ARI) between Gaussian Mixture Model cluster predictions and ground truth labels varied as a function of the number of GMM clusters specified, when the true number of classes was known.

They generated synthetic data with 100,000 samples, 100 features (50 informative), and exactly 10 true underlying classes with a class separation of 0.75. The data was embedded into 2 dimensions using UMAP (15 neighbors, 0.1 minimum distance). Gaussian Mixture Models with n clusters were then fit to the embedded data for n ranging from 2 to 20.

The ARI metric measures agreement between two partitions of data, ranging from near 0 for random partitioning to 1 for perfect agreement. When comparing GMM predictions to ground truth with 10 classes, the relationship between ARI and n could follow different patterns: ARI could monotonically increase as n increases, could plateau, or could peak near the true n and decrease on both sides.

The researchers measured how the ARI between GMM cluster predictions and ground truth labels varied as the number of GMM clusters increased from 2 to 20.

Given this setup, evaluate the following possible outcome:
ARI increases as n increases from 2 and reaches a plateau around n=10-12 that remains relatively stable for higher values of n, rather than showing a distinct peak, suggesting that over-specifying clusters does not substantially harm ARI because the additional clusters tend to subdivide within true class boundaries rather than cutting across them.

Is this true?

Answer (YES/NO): NO